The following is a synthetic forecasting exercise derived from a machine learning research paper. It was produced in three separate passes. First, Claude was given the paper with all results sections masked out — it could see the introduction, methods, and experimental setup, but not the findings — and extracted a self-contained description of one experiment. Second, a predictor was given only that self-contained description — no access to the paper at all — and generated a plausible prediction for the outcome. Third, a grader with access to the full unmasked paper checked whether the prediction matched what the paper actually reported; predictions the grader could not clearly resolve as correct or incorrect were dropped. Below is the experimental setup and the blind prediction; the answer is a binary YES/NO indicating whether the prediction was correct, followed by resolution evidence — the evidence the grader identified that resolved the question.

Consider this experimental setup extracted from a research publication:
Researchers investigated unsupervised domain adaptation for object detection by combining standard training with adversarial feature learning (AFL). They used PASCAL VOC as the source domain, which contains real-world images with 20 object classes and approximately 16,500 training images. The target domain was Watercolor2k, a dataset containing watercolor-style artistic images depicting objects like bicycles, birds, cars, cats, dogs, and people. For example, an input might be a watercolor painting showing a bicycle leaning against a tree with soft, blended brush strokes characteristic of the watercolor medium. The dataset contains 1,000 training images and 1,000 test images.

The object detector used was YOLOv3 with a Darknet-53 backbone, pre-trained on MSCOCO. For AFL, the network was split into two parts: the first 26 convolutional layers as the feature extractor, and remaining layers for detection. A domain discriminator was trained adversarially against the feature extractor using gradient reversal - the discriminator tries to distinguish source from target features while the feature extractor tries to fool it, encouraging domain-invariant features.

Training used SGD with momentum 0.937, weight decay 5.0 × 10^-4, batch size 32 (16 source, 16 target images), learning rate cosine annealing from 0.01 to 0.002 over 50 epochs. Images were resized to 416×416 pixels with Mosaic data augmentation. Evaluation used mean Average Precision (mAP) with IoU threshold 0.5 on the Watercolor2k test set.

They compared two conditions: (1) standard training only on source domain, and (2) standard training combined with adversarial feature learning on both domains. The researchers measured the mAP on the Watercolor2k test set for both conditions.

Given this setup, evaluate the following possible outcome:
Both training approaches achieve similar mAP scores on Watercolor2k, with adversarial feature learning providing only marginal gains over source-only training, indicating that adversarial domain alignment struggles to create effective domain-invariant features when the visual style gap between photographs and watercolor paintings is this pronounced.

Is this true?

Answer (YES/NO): NO